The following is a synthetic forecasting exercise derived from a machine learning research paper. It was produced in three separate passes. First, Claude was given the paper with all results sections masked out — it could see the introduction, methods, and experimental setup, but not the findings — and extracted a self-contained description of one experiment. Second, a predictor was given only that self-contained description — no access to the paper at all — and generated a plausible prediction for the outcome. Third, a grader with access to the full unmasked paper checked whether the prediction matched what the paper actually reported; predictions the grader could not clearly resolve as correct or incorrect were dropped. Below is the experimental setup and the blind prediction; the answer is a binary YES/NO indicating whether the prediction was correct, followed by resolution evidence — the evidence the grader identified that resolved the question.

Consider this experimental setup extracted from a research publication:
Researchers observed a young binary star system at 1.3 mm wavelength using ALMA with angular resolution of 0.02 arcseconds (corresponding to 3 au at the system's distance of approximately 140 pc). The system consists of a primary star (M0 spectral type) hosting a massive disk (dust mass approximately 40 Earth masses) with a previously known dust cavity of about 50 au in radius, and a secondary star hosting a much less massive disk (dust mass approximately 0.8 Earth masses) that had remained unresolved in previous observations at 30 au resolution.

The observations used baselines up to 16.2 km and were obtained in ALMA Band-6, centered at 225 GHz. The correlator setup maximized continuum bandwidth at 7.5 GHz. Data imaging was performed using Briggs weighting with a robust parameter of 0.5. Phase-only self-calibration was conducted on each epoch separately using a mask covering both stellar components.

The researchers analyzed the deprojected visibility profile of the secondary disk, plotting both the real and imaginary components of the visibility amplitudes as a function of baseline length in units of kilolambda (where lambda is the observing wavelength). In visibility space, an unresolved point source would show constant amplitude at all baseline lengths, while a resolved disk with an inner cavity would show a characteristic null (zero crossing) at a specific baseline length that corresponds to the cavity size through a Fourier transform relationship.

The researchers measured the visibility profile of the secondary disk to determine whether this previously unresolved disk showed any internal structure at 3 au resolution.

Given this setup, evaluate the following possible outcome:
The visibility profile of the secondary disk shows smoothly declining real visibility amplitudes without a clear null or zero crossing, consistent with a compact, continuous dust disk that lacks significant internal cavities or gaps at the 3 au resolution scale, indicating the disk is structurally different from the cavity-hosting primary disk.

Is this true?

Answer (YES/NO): NO